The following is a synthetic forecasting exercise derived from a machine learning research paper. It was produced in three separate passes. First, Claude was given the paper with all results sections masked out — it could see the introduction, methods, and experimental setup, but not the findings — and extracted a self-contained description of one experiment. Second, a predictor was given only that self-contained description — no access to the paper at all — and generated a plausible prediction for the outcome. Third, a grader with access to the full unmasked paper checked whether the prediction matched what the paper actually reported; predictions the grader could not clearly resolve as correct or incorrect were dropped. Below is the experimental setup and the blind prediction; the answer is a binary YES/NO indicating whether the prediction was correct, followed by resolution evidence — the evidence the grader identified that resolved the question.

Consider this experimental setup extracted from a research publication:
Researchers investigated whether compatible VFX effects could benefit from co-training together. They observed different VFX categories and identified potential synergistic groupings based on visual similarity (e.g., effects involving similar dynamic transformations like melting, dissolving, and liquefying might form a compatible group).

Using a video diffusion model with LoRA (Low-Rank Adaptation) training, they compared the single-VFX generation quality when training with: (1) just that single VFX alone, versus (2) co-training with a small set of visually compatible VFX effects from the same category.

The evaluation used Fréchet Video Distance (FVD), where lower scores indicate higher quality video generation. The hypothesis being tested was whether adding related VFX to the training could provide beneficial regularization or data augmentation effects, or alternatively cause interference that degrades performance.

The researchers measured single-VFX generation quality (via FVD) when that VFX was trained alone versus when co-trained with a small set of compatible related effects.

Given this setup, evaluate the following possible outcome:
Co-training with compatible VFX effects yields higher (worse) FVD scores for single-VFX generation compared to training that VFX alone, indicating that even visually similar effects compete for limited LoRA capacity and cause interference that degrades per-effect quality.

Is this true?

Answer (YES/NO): NO